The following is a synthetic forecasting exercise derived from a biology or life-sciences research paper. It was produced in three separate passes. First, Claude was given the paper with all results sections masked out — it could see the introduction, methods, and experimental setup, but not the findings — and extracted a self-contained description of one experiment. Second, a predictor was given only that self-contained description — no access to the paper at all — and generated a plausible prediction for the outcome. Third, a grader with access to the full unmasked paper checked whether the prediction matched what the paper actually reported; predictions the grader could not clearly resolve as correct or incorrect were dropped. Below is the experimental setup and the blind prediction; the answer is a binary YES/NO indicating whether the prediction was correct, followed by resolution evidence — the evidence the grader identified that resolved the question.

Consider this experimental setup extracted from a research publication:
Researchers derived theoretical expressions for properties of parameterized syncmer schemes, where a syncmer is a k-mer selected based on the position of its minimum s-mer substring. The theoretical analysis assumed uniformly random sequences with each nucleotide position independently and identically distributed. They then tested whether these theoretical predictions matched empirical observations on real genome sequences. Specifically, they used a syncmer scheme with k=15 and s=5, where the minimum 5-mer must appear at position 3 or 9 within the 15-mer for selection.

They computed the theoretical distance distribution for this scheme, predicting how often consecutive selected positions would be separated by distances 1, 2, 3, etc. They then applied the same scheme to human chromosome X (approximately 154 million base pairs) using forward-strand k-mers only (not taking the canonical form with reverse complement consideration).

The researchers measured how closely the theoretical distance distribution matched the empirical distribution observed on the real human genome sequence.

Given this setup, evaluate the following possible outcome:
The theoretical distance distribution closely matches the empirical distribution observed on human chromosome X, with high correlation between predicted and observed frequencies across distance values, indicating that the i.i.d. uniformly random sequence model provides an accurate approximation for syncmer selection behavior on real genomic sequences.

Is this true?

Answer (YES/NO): YES